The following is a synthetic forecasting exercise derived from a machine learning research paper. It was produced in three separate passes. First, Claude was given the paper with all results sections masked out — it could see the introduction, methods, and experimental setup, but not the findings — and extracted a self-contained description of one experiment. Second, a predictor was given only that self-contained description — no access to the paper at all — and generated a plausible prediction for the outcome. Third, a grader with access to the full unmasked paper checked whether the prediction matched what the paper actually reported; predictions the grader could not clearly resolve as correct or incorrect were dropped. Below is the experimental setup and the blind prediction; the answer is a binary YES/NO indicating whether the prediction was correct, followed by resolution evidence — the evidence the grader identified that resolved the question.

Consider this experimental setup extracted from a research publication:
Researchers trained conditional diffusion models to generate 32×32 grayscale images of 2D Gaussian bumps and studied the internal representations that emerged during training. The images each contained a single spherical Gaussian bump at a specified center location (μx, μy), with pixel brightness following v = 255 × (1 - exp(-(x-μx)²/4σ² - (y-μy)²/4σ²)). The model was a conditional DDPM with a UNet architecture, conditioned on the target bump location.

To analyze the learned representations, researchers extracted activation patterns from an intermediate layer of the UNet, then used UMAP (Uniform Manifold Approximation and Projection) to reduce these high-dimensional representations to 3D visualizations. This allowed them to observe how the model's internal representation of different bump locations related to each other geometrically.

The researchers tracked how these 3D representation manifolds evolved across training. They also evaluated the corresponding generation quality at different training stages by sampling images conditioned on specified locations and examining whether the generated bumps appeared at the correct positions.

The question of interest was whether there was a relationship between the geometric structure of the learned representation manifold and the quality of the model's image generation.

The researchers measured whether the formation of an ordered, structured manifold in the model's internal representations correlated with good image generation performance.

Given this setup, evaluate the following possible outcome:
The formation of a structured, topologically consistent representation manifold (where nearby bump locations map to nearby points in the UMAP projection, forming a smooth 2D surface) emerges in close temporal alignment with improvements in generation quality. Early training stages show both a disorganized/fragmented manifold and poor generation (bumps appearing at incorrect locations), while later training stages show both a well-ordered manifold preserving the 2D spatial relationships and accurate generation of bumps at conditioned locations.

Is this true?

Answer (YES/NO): YES